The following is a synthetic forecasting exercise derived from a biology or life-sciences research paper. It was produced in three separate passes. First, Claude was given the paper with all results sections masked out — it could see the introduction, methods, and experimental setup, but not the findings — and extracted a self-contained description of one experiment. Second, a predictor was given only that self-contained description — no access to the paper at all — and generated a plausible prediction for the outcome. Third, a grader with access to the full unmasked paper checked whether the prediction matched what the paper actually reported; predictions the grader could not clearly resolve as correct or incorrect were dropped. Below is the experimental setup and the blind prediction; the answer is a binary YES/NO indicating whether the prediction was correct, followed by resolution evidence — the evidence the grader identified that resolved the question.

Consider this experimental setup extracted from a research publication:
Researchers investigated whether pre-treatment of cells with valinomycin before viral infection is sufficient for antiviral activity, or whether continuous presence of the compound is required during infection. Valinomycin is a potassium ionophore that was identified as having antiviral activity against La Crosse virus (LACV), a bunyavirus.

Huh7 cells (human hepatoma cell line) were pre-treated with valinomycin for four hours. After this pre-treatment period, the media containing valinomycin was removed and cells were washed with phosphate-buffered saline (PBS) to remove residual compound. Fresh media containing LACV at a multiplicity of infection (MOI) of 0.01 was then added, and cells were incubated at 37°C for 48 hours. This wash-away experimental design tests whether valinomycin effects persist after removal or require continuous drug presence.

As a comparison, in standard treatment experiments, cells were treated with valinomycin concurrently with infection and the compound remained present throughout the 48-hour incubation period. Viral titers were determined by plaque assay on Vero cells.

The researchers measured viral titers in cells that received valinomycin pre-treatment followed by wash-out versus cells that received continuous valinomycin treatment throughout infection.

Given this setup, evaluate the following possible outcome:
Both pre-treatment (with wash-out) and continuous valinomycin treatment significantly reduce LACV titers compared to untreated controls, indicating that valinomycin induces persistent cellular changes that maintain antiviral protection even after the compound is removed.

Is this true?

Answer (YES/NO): YES